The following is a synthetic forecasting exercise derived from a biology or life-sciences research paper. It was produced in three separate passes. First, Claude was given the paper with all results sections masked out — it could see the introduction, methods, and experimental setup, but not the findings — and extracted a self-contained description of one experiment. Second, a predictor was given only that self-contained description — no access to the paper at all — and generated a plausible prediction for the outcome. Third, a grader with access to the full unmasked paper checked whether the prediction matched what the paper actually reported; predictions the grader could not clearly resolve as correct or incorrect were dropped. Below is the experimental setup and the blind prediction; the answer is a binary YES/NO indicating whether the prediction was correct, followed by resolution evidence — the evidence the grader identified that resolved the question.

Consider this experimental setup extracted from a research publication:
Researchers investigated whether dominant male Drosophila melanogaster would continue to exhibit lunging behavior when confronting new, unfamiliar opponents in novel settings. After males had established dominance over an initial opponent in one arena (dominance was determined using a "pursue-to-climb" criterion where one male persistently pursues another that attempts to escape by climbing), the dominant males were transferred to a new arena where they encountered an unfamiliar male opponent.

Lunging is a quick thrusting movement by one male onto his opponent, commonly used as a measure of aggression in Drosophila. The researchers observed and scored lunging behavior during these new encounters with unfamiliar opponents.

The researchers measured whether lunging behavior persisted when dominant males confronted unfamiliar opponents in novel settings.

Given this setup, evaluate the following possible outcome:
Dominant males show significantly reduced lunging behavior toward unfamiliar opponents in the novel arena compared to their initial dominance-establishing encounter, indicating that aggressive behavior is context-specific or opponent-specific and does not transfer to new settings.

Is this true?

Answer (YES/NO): NO